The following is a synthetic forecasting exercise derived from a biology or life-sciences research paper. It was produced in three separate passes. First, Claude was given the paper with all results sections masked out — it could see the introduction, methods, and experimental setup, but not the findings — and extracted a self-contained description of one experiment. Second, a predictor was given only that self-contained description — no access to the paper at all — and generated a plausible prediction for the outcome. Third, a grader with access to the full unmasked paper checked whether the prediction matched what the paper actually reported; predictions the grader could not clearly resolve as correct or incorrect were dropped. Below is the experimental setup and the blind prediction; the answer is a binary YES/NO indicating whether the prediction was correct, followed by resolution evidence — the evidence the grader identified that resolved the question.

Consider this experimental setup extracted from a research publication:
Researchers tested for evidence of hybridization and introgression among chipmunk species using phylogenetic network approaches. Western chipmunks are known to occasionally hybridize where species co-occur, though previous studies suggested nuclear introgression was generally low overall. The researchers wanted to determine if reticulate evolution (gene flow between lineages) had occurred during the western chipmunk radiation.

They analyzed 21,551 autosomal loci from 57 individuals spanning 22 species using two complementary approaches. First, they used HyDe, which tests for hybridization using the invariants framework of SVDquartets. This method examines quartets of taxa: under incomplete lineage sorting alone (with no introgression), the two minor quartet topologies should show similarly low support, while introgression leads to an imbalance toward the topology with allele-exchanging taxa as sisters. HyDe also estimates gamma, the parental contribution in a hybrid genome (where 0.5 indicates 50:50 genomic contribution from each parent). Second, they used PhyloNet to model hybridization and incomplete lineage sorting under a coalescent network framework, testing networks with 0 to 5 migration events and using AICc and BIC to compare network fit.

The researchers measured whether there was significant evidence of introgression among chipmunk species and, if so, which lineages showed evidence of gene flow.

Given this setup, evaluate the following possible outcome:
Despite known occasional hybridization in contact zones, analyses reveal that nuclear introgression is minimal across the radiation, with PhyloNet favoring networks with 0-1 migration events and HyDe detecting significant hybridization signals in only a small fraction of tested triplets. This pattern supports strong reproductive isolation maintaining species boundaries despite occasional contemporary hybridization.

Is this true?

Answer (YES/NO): NO